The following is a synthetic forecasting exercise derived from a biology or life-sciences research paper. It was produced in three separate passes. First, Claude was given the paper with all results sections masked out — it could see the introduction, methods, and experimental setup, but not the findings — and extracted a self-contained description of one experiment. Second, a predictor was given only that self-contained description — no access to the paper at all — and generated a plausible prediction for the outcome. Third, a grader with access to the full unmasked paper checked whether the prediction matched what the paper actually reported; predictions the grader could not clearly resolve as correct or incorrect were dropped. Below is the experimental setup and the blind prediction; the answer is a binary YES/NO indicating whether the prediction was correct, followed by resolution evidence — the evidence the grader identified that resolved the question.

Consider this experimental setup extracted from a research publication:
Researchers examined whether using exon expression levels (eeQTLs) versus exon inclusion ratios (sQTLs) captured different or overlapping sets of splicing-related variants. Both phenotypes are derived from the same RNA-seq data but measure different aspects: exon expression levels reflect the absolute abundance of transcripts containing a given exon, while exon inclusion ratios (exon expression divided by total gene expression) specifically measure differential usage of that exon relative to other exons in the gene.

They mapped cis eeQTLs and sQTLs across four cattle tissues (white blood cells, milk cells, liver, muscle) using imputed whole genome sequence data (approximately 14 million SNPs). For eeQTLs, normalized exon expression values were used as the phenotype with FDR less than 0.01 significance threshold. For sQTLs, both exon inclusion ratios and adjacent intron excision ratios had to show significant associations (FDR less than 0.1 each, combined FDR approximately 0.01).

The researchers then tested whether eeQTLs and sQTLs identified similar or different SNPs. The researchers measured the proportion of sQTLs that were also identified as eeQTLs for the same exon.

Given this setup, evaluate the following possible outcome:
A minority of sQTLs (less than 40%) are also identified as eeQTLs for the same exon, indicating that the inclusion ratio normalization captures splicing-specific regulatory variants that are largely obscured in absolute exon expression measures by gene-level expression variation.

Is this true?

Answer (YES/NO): NO